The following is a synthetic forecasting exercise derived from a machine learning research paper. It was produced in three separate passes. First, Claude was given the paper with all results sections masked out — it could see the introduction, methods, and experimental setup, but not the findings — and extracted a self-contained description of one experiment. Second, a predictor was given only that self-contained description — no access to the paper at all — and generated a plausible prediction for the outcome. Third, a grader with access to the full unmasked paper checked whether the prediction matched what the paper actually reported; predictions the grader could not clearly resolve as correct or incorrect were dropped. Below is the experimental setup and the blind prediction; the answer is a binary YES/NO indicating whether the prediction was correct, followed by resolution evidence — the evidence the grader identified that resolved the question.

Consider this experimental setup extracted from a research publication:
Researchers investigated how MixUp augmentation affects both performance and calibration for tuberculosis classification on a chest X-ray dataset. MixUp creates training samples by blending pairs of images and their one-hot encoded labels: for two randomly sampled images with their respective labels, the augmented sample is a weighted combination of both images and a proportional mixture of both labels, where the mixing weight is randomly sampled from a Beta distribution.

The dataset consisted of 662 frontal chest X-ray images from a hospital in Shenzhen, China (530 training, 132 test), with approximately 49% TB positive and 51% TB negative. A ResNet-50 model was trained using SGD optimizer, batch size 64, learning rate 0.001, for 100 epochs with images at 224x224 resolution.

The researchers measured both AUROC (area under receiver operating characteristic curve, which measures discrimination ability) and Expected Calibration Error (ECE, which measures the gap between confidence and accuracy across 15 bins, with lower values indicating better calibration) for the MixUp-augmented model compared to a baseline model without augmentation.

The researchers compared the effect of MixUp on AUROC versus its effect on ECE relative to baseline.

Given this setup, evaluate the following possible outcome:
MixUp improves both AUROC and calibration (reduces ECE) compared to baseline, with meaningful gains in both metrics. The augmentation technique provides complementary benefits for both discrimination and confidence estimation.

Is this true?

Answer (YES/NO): YES